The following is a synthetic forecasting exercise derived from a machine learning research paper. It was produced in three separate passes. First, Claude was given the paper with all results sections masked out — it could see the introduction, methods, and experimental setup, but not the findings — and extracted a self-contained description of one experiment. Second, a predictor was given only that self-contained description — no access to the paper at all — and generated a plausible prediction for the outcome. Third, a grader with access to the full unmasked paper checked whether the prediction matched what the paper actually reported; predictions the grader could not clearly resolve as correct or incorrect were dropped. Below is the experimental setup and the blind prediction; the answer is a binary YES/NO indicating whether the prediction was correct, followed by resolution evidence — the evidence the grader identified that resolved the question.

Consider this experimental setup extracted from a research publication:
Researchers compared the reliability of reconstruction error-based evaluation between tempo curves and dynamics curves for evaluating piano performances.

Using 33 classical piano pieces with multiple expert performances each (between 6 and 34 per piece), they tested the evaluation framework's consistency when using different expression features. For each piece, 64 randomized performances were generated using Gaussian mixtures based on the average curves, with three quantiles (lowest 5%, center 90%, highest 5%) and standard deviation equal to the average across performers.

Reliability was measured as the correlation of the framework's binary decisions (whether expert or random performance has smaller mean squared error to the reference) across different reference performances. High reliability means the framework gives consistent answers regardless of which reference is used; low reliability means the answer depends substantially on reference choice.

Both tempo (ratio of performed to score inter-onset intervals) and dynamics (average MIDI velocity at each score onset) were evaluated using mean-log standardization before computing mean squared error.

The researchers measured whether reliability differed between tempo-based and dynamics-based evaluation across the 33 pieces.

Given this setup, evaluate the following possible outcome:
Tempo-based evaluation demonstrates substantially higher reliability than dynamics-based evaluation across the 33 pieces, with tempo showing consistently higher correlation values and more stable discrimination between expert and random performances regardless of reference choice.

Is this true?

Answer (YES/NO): NO